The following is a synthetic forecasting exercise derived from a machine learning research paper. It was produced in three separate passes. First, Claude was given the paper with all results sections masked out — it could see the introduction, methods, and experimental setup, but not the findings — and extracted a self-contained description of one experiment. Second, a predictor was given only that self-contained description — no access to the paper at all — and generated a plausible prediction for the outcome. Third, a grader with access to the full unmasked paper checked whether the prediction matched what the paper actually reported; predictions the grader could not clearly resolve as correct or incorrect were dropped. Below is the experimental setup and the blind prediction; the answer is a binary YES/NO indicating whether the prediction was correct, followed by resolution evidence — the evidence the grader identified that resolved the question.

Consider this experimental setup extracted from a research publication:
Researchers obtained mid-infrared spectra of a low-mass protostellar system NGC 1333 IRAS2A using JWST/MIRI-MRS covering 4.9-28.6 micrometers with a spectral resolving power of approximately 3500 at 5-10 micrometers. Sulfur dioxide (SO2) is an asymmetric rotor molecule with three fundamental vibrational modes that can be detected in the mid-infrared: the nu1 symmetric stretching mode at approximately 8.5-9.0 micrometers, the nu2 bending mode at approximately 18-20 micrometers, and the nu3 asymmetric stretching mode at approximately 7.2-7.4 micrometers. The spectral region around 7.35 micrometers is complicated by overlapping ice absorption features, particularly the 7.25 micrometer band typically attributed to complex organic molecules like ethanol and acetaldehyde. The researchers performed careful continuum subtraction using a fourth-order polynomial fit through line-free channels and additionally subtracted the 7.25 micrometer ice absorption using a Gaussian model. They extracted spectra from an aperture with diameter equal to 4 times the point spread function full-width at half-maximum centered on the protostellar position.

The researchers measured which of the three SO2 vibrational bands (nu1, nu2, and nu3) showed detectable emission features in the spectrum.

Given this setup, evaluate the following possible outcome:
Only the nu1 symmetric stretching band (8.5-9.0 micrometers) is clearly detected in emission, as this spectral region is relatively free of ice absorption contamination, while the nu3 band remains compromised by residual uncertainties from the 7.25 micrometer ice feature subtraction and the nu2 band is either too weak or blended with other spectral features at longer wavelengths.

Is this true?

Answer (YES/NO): NO